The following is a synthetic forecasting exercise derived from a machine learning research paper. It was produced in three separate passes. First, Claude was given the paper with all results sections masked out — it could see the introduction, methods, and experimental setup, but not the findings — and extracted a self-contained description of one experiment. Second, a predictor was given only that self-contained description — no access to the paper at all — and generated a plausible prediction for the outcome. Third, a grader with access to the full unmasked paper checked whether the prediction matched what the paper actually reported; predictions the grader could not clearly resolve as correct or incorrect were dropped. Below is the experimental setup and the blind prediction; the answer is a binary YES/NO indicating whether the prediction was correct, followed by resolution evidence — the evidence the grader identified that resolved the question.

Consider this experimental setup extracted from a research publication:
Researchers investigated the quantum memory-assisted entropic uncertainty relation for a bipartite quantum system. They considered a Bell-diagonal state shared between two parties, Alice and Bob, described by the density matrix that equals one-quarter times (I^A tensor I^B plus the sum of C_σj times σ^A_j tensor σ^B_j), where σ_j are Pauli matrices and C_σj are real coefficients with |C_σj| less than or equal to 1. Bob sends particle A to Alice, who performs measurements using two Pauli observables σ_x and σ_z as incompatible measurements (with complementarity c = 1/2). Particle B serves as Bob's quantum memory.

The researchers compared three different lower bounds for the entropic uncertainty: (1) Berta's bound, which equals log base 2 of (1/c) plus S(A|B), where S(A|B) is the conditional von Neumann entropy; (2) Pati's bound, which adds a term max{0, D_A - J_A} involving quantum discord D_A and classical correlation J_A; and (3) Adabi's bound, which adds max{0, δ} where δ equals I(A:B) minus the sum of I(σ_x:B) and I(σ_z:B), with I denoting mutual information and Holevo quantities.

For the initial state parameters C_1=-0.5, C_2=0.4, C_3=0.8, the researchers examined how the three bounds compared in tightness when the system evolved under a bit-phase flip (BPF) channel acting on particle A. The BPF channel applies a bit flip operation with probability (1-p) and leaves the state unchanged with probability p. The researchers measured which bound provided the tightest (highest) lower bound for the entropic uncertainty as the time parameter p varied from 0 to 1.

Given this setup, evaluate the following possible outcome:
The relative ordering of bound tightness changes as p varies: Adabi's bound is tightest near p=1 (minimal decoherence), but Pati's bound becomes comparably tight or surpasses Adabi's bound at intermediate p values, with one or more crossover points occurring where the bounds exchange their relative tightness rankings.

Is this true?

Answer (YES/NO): NO